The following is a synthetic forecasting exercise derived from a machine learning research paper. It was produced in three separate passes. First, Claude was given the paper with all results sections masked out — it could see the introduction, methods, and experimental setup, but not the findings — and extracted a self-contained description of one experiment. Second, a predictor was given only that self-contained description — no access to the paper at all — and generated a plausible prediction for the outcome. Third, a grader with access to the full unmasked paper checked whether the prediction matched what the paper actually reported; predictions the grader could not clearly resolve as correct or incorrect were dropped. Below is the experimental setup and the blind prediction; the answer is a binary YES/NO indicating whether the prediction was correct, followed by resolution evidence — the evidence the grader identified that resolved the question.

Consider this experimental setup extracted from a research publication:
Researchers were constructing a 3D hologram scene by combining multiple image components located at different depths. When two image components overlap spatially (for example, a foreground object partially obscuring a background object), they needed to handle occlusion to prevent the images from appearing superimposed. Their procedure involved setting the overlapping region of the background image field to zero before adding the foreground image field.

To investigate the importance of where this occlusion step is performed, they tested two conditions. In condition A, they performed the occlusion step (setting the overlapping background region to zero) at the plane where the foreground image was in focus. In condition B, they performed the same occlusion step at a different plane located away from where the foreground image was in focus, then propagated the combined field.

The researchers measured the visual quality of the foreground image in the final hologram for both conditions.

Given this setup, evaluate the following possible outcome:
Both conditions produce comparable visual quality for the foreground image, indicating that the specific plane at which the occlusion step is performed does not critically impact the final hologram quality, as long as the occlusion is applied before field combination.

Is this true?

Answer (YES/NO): NO